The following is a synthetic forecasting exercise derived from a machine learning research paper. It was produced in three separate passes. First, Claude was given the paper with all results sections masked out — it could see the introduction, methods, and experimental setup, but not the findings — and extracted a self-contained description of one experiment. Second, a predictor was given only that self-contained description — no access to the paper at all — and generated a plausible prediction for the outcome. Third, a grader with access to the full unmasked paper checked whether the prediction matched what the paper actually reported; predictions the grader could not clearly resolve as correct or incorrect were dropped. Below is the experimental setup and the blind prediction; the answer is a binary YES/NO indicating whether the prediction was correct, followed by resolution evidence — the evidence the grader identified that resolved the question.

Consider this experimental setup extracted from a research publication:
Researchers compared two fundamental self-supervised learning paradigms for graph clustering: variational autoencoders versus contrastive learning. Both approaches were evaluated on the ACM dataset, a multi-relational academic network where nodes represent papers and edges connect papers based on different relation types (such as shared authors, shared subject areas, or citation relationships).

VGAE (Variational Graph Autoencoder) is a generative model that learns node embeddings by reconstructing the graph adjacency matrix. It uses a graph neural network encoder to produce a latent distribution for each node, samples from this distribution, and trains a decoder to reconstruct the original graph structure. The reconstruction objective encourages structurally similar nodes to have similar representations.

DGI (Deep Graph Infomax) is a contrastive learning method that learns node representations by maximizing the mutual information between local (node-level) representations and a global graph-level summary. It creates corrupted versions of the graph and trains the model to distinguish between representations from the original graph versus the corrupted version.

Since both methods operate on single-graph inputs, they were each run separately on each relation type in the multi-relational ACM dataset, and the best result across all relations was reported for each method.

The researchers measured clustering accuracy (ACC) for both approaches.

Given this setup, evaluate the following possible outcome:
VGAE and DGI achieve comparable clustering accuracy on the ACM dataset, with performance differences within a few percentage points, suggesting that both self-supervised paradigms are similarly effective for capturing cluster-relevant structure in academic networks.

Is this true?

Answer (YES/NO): NO